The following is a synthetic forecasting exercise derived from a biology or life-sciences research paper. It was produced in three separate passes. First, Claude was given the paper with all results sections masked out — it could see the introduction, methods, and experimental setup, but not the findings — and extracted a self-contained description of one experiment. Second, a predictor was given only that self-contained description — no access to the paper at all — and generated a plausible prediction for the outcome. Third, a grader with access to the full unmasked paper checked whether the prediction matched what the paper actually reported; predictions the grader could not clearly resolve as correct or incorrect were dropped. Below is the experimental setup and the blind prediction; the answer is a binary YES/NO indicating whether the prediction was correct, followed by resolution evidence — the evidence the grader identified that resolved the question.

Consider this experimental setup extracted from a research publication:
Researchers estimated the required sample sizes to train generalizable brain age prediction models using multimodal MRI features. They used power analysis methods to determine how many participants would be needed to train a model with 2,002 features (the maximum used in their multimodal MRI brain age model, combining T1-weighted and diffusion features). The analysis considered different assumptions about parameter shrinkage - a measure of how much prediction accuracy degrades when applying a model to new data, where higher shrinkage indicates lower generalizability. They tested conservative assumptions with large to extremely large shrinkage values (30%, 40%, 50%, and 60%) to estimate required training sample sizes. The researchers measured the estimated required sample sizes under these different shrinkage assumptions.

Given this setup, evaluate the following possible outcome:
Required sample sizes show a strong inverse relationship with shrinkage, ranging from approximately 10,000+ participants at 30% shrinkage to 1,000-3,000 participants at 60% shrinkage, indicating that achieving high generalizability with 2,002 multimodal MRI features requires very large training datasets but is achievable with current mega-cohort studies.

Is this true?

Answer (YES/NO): NO